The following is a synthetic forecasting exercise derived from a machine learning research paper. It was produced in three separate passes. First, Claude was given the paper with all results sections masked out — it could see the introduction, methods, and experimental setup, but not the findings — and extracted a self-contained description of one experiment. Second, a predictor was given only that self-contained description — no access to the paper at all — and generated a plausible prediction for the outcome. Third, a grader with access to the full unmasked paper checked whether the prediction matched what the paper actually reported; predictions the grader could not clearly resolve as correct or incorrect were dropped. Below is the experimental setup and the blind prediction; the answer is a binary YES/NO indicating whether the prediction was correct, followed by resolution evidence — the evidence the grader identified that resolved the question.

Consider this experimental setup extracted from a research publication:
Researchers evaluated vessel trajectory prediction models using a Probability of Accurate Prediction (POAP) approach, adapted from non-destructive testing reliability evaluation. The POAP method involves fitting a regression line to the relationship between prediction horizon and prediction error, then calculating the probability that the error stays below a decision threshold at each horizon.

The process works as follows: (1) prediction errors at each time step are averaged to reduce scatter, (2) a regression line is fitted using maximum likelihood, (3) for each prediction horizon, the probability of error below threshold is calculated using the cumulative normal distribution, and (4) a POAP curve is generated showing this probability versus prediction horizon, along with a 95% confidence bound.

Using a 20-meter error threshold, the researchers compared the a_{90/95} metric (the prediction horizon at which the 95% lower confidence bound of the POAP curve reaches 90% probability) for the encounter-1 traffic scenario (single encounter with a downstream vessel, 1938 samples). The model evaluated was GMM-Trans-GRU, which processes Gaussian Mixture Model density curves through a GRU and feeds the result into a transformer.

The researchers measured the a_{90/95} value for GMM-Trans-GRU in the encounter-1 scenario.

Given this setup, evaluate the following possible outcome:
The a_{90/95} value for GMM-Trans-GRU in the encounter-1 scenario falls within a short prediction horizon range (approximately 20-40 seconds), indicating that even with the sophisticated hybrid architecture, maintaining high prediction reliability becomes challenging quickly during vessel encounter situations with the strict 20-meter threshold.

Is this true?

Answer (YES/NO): NO